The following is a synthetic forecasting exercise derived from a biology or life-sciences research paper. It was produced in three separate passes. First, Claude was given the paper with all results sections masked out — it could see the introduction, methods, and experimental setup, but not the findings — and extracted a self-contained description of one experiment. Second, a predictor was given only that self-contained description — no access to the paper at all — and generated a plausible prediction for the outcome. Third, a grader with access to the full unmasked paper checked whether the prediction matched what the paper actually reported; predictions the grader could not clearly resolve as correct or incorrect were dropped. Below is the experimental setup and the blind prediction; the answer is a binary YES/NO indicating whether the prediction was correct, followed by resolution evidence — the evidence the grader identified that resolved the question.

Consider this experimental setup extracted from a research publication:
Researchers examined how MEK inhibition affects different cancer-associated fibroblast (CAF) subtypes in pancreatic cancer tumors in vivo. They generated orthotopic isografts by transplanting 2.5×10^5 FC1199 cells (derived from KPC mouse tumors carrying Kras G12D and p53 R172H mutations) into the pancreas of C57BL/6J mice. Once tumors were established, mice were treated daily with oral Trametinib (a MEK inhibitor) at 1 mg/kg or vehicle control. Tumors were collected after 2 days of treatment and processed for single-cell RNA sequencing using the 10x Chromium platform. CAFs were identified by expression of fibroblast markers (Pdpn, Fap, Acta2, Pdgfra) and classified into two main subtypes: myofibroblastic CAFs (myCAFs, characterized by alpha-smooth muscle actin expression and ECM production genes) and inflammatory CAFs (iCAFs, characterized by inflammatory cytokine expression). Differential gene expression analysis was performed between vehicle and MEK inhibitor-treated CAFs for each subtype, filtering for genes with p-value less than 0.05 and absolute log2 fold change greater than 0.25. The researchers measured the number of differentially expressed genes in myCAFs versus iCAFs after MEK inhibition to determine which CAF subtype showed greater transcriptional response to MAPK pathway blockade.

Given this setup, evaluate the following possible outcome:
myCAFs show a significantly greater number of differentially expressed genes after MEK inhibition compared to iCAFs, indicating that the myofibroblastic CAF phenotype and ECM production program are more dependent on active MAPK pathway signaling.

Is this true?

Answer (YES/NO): YES